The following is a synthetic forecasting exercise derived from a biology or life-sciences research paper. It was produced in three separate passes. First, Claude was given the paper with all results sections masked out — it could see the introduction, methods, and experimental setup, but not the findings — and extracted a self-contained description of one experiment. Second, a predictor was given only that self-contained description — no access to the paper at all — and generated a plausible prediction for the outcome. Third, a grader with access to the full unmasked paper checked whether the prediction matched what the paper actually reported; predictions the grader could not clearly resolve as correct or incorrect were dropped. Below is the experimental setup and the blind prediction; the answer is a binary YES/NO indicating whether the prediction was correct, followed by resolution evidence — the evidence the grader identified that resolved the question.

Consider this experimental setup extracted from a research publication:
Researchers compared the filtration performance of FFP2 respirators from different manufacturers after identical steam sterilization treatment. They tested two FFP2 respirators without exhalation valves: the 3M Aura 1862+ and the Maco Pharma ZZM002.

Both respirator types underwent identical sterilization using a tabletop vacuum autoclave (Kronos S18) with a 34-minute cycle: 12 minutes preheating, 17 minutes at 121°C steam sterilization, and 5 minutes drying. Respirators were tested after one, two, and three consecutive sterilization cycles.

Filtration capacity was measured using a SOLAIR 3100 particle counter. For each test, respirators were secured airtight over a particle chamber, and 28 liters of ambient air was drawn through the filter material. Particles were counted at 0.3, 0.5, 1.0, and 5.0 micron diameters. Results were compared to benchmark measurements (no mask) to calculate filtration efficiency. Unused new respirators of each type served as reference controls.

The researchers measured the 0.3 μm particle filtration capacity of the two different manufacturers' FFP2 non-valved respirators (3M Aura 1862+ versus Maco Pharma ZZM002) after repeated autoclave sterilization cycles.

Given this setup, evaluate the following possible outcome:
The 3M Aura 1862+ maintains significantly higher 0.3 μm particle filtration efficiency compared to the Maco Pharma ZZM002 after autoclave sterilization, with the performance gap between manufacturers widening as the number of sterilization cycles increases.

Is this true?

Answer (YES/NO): NO